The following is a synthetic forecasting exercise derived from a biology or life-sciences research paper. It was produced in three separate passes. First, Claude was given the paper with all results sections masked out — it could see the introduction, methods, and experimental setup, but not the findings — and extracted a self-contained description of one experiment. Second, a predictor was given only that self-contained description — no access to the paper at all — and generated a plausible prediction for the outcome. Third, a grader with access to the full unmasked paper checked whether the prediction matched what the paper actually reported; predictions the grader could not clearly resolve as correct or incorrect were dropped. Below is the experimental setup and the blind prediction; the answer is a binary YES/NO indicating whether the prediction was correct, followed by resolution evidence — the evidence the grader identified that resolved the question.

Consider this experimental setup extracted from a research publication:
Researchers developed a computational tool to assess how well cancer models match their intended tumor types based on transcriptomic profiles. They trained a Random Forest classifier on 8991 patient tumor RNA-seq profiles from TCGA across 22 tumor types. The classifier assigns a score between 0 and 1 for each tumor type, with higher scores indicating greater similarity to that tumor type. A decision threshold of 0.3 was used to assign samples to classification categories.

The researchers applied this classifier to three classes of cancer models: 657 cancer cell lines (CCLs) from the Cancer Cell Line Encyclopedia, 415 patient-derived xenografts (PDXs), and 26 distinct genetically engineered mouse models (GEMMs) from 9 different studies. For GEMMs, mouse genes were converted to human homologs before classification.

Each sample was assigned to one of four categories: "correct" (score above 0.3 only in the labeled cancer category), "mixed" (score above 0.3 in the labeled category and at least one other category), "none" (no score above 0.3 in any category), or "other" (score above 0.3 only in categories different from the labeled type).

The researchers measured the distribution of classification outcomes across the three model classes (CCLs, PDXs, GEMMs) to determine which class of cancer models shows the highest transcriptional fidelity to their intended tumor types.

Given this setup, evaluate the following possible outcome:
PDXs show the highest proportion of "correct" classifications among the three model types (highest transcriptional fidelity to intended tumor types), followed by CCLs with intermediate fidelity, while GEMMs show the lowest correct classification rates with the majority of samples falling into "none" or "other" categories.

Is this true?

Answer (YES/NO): NO